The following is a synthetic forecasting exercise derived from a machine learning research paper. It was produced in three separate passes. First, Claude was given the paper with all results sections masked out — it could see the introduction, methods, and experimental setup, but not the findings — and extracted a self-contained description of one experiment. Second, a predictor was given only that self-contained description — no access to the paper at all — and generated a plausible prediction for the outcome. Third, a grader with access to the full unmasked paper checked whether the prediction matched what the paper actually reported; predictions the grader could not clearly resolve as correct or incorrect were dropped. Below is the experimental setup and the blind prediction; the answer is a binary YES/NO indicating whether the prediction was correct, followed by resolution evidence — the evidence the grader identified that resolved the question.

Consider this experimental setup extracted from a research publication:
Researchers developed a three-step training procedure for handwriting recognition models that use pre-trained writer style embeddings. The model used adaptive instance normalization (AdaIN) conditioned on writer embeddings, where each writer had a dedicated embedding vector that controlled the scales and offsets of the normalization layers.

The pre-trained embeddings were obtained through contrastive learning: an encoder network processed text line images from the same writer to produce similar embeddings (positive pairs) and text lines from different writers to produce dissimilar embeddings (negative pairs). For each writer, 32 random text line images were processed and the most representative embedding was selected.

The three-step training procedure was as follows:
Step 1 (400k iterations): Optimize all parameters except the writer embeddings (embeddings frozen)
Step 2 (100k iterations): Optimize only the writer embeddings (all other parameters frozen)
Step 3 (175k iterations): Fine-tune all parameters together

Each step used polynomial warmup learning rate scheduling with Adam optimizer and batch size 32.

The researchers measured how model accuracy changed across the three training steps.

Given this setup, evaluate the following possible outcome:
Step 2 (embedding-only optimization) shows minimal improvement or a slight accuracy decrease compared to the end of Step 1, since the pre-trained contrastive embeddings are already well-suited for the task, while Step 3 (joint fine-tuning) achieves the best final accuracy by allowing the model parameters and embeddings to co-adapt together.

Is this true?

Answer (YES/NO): NO